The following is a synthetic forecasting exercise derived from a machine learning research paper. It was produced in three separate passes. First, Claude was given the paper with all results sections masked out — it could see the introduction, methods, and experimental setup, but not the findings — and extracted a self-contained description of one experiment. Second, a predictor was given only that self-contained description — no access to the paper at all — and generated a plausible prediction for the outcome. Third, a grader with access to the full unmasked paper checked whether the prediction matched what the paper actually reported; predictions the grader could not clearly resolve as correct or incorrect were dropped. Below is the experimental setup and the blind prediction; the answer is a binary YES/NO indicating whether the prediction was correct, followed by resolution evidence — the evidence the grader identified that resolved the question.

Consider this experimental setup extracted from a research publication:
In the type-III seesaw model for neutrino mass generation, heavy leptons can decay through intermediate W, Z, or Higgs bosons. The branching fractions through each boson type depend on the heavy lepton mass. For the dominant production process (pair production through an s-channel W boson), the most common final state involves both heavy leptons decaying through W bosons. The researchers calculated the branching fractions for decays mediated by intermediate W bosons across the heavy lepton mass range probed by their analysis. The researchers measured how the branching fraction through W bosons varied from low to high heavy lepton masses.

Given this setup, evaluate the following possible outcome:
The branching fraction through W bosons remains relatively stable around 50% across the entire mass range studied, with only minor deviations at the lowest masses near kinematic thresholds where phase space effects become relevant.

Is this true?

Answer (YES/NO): NO